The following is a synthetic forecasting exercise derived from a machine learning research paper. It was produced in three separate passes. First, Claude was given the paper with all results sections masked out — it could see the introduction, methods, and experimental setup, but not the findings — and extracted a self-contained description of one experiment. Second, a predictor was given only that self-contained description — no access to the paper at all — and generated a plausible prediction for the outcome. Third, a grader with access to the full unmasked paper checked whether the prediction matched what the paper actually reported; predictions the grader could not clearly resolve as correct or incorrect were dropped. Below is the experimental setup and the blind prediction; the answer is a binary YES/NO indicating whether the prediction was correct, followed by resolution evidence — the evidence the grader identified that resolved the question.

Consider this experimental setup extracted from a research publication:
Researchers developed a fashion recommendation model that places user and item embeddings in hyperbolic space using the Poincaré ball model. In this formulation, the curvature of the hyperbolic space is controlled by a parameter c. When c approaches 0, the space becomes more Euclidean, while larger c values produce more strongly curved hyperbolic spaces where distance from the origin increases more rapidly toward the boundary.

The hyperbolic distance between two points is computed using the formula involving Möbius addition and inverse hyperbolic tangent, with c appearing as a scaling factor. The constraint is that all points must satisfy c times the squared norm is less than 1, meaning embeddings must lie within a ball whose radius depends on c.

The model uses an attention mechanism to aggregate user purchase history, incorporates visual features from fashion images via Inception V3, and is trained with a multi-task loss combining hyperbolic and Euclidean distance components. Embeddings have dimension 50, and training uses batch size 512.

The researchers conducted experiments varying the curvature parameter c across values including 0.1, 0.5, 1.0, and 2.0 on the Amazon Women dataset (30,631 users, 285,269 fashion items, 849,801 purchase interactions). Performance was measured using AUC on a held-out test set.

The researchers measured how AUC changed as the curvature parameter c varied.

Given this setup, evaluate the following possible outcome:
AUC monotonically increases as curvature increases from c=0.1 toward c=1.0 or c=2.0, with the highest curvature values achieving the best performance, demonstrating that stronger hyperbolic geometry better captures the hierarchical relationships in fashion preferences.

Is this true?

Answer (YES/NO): NO